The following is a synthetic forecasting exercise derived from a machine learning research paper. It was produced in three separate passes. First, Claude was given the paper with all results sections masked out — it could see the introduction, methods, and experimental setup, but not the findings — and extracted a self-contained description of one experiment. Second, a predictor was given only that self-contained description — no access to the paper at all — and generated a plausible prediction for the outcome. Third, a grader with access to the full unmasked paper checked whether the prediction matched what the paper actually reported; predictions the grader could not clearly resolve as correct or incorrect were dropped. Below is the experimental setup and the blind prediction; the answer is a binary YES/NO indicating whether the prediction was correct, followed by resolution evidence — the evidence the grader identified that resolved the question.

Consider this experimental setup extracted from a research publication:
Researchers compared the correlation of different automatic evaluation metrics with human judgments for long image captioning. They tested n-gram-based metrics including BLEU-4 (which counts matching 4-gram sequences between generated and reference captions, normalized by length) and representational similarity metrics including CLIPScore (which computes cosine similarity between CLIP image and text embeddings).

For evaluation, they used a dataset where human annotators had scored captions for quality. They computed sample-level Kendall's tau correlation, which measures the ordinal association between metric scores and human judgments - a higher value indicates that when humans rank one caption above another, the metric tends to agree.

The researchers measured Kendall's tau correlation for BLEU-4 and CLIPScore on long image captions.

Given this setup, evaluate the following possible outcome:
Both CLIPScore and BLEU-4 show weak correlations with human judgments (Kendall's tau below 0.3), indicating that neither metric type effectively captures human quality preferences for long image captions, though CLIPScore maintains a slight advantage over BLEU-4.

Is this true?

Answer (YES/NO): NO